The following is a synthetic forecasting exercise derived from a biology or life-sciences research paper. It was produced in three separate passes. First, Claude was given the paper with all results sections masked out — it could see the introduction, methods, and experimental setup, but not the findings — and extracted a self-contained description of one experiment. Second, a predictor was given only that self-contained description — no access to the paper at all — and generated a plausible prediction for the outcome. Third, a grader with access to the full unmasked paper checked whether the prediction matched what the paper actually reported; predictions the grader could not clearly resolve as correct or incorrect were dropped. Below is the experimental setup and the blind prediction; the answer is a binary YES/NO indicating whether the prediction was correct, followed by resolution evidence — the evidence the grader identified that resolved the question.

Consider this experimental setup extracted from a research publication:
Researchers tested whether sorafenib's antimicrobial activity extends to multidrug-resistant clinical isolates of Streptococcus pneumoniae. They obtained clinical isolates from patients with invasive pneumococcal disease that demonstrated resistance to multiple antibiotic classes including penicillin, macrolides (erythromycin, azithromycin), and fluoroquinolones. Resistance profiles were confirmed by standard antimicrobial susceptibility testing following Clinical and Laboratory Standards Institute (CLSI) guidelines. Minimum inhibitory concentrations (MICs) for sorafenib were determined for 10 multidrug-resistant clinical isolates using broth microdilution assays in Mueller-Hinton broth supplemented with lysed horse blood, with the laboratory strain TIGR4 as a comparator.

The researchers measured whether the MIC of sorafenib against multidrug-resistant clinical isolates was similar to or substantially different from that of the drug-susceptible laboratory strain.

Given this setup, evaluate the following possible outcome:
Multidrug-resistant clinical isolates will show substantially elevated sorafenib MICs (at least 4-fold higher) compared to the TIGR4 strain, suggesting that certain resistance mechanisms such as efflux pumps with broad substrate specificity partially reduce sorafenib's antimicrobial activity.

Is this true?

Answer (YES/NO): NO